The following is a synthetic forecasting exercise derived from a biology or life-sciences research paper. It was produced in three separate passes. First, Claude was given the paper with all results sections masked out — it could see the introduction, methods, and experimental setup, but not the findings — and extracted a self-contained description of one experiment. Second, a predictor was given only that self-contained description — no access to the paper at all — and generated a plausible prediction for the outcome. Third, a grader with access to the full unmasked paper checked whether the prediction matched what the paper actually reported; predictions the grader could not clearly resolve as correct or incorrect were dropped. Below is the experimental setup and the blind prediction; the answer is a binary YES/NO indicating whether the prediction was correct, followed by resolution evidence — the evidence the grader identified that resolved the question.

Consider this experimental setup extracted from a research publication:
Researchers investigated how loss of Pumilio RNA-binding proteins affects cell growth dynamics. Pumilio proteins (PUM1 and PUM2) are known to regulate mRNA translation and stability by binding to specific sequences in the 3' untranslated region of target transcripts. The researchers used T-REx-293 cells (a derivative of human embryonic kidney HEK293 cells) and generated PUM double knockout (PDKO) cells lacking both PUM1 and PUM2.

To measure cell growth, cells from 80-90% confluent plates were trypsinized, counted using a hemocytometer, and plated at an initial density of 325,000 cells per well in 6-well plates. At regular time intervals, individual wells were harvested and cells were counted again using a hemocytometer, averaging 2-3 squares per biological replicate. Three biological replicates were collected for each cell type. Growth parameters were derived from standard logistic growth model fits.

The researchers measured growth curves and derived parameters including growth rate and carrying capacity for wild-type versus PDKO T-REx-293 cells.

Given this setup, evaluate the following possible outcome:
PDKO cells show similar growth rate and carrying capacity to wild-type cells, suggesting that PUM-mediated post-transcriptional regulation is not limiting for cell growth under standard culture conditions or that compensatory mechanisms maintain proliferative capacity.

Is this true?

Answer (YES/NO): NO